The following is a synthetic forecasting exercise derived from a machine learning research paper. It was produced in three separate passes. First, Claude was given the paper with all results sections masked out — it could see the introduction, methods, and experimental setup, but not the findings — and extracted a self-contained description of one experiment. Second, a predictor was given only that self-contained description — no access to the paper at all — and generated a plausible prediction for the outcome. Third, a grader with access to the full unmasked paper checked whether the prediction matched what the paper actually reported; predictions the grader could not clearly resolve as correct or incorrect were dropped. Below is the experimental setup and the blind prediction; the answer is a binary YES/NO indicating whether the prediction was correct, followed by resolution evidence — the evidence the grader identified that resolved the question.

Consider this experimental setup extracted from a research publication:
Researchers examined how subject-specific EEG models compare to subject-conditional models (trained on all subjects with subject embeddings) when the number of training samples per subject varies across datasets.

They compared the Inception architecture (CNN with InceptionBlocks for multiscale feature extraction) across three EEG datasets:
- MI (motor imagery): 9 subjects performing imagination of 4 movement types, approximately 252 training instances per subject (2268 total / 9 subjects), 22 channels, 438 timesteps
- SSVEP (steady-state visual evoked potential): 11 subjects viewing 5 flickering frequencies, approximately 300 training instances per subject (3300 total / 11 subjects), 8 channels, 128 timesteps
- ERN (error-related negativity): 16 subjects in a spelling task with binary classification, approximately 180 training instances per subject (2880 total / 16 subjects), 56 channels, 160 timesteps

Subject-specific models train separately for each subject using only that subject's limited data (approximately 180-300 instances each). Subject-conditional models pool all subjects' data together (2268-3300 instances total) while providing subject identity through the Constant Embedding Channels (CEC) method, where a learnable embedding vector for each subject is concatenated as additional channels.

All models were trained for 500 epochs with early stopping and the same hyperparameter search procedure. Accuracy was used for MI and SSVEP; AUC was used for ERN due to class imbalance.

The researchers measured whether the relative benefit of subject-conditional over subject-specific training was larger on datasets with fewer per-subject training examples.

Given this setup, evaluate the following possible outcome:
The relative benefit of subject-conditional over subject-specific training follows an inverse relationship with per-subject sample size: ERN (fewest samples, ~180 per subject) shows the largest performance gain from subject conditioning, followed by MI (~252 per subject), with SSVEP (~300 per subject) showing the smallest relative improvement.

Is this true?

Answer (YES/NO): NO